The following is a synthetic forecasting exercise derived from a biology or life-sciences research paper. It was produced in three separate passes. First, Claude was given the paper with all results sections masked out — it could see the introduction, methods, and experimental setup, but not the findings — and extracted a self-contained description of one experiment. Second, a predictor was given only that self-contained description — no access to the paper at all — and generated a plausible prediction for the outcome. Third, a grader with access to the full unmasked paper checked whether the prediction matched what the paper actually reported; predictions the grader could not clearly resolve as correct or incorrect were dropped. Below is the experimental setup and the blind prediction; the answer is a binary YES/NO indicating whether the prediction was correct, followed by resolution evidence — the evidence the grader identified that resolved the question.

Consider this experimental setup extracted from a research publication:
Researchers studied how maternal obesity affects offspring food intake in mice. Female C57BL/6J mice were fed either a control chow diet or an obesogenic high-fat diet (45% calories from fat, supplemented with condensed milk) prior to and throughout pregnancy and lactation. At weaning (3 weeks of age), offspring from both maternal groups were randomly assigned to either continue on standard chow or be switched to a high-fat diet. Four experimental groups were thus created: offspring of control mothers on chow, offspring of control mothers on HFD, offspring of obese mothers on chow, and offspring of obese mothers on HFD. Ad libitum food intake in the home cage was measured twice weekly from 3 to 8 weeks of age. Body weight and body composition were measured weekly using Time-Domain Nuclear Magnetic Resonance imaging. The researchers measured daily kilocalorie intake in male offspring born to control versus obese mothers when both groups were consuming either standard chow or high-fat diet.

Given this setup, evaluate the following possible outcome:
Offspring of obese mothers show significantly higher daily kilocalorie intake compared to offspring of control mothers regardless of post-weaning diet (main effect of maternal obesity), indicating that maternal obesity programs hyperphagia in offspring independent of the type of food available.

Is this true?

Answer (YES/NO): NO